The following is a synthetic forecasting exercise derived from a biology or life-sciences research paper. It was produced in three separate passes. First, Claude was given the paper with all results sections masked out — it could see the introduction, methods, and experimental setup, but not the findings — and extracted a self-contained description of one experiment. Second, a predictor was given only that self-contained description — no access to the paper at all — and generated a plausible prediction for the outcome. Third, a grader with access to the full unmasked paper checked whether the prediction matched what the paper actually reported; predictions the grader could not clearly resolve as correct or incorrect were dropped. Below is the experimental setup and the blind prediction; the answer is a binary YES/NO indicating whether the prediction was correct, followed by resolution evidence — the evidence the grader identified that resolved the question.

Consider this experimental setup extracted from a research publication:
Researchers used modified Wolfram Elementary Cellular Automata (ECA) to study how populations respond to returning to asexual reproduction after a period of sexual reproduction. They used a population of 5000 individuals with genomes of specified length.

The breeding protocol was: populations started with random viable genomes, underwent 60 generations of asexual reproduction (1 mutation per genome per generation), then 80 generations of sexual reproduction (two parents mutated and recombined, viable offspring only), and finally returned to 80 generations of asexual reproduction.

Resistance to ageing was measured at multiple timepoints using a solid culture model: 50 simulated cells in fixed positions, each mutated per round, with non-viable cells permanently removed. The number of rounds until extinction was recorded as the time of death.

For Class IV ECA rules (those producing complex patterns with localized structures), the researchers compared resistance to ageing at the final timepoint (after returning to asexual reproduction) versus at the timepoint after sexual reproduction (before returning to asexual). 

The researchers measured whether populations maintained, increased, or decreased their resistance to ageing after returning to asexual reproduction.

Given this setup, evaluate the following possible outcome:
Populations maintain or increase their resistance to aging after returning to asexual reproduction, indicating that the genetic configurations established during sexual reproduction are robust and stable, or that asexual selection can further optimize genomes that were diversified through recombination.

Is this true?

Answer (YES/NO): NO